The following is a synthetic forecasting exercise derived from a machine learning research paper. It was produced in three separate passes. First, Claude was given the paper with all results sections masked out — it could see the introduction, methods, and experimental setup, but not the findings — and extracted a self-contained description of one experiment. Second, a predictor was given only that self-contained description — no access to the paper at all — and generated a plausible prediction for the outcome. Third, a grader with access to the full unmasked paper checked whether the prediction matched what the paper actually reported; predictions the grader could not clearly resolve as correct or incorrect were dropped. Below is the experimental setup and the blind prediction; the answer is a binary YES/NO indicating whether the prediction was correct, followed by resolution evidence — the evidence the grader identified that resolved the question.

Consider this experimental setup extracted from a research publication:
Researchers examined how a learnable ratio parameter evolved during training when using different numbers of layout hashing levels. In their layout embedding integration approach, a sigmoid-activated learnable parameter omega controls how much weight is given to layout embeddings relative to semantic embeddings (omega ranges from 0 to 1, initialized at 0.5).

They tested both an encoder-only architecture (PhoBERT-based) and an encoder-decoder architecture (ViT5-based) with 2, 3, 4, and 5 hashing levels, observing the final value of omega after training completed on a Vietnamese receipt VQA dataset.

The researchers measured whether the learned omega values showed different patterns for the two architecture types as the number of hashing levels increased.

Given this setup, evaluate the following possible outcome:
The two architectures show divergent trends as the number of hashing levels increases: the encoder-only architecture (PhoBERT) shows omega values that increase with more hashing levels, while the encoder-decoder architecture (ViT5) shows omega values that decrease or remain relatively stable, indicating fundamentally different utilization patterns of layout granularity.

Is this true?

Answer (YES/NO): NO